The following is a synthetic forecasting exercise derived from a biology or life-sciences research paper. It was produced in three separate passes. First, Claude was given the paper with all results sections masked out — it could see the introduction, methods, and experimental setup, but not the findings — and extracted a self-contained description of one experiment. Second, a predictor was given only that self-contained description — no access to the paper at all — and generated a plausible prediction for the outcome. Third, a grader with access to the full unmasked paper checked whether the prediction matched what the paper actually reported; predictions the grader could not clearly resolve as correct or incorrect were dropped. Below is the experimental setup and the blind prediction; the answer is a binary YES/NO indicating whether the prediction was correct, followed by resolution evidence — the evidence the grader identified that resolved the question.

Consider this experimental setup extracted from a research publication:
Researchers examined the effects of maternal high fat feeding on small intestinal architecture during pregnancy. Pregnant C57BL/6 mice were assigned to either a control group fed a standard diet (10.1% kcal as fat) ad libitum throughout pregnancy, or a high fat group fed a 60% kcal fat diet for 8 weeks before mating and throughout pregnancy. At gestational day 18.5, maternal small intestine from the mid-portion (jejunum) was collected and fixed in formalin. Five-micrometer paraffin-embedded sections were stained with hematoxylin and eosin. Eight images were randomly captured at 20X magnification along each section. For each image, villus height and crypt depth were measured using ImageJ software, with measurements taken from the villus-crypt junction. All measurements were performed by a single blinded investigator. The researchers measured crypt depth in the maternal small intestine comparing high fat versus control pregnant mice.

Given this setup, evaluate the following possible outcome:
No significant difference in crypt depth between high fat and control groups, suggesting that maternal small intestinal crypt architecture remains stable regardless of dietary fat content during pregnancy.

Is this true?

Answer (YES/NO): NO